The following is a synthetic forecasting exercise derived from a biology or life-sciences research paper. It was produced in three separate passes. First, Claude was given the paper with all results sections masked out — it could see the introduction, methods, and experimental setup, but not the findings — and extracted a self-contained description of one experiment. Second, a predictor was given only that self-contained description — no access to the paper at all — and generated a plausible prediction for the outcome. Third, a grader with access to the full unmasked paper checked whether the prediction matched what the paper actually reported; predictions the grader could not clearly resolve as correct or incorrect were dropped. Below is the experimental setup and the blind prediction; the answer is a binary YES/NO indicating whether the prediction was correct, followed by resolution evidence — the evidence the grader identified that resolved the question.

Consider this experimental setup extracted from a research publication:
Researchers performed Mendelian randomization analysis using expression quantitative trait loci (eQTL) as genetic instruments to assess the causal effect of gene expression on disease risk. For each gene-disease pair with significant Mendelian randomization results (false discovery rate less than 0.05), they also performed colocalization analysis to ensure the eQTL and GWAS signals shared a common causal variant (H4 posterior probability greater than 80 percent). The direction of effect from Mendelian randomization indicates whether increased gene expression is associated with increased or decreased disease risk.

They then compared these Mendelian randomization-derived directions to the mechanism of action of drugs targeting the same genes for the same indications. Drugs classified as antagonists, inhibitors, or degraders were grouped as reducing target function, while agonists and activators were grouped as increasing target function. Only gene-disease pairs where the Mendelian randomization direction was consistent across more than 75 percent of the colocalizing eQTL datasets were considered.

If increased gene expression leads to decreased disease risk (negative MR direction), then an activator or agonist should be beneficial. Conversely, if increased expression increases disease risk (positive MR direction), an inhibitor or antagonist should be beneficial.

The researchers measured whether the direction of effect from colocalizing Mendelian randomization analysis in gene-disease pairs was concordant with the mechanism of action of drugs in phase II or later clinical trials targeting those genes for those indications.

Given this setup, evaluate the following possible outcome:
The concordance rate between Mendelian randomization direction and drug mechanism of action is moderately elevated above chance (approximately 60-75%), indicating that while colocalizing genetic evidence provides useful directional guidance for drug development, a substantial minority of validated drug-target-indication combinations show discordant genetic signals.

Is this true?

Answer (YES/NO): NO